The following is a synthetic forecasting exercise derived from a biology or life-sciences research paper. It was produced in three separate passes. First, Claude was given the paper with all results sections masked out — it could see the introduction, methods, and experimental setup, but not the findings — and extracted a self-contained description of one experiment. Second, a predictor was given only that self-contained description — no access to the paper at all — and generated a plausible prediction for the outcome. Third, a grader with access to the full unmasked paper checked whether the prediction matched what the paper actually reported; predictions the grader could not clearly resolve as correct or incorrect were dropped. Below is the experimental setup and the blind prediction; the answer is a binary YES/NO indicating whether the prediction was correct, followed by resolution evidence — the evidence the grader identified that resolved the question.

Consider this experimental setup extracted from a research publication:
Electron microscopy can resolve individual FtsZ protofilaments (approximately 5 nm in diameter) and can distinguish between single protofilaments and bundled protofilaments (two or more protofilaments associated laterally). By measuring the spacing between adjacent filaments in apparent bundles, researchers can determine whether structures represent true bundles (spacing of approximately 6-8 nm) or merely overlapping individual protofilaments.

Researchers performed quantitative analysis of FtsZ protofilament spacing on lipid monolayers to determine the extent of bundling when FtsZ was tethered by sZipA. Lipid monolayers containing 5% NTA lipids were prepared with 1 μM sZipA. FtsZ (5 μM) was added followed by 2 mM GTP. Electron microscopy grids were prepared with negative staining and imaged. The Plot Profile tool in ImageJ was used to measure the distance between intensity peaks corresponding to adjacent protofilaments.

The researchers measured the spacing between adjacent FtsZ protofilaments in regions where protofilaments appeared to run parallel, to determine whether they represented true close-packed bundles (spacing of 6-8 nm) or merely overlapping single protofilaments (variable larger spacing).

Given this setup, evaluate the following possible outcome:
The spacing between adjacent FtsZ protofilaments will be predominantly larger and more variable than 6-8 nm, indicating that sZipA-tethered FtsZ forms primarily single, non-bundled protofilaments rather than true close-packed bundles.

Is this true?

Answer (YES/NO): YES